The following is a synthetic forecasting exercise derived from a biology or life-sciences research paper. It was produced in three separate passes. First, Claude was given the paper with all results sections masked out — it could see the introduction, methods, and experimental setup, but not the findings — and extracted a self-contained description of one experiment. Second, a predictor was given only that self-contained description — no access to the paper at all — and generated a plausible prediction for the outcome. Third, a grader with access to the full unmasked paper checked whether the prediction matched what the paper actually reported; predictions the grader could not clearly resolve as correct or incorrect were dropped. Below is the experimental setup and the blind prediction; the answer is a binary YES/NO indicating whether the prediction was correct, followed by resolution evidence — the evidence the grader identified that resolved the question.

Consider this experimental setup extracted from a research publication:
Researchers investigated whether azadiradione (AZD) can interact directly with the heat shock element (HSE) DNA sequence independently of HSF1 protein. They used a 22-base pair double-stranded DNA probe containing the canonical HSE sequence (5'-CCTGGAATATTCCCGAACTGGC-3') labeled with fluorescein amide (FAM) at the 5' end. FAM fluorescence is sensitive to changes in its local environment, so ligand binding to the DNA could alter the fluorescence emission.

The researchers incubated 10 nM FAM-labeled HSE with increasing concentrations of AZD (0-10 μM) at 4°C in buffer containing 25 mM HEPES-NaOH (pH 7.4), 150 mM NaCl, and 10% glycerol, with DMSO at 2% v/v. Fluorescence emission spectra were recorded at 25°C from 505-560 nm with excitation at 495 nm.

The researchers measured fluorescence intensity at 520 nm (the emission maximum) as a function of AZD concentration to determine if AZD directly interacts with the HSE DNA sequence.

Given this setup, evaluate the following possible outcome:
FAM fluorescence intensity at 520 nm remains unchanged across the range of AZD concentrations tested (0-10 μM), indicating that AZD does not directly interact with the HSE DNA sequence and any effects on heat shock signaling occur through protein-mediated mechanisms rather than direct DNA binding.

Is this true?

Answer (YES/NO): NO